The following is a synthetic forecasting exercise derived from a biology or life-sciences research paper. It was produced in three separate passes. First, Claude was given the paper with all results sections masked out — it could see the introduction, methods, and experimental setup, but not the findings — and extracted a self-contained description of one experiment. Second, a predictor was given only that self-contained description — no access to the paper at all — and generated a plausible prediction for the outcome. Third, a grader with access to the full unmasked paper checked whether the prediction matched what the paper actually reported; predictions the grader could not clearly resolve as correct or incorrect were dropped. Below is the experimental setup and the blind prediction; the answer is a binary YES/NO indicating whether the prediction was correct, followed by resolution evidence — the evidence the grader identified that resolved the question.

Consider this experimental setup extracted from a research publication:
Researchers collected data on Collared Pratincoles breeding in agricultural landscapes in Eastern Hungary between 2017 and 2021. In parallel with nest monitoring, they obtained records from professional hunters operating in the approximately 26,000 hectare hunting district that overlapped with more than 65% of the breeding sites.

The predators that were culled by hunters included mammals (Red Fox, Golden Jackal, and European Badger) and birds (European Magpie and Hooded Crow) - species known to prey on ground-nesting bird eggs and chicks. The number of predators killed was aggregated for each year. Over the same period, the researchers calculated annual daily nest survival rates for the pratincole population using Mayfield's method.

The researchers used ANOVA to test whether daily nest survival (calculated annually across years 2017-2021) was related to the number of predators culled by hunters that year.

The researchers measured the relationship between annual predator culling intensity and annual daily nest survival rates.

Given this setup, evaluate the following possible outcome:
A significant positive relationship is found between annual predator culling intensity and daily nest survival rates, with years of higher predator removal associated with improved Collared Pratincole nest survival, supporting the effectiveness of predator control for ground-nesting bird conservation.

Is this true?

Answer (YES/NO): NO